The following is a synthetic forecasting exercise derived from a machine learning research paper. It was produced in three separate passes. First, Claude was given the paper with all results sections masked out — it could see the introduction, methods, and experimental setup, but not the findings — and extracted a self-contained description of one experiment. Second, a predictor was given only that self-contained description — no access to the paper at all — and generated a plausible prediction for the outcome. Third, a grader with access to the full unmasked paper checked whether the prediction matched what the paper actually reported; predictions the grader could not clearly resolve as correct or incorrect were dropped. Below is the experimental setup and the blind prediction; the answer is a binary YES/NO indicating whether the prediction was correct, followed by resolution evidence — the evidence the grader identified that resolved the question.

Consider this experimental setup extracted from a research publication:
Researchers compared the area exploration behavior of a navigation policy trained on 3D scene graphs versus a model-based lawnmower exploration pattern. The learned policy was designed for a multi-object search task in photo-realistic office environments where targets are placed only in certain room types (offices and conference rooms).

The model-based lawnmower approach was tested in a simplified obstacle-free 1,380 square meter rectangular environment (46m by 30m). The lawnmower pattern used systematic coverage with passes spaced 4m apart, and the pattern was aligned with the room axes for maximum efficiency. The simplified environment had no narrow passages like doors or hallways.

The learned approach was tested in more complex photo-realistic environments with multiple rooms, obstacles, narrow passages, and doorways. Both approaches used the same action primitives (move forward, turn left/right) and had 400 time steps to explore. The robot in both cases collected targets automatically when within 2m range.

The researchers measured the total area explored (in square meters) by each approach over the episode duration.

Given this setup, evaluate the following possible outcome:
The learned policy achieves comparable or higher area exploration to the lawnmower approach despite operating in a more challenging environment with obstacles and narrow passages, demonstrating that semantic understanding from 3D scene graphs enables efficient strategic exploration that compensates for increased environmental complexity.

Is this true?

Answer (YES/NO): NO